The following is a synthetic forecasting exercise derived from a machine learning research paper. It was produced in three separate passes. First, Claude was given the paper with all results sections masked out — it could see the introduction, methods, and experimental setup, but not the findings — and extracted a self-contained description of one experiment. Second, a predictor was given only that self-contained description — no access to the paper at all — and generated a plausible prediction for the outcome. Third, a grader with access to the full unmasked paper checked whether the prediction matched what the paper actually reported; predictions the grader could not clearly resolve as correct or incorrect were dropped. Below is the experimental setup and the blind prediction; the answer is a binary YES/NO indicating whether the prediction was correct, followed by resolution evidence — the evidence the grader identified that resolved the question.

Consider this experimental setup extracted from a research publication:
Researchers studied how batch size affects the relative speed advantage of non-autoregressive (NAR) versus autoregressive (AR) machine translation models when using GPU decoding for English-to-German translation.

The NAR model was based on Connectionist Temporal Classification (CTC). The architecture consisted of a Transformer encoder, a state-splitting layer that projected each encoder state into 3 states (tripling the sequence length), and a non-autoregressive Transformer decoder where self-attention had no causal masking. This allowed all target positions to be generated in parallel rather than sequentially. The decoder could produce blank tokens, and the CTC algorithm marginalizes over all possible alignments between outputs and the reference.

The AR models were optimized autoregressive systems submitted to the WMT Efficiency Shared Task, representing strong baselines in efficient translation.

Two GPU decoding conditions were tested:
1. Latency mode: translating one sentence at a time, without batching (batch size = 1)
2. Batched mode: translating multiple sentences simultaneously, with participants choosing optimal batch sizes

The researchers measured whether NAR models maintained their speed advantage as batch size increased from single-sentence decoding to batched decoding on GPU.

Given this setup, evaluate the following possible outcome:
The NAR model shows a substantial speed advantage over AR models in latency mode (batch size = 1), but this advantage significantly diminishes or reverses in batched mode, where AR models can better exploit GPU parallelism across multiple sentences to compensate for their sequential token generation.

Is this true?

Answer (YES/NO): YES